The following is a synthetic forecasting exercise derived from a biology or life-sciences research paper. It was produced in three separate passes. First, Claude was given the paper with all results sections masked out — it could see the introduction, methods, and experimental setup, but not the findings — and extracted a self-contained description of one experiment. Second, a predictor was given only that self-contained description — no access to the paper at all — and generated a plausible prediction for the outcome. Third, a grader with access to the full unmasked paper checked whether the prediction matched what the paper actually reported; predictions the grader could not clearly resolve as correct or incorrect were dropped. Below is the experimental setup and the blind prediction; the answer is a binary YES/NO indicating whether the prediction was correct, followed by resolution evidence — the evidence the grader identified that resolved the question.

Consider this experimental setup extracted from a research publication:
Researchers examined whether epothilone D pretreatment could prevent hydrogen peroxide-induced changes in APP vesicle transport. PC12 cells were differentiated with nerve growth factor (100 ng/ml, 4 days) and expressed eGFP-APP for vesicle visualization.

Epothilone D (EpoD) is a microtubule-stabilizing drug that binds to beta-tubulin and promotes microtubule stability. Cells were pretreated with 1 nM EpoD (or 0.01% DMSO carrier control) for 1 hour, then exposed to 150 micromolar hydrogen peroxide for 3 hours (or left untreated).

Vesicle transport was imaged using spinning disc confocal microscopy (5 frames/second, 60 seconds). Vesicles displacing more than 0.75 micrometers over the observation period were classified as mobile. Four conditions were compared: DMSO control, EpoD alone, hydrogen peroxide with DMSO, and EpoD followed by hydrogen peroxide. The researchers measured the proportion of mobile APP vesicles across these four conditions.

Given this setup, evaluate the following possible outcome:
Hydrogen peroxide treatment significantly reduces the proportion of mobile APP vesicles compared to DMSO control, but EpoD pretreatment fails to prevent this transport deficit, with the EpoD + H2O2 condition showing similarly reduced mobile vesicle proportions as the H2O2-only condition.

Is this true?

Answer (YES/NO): NO